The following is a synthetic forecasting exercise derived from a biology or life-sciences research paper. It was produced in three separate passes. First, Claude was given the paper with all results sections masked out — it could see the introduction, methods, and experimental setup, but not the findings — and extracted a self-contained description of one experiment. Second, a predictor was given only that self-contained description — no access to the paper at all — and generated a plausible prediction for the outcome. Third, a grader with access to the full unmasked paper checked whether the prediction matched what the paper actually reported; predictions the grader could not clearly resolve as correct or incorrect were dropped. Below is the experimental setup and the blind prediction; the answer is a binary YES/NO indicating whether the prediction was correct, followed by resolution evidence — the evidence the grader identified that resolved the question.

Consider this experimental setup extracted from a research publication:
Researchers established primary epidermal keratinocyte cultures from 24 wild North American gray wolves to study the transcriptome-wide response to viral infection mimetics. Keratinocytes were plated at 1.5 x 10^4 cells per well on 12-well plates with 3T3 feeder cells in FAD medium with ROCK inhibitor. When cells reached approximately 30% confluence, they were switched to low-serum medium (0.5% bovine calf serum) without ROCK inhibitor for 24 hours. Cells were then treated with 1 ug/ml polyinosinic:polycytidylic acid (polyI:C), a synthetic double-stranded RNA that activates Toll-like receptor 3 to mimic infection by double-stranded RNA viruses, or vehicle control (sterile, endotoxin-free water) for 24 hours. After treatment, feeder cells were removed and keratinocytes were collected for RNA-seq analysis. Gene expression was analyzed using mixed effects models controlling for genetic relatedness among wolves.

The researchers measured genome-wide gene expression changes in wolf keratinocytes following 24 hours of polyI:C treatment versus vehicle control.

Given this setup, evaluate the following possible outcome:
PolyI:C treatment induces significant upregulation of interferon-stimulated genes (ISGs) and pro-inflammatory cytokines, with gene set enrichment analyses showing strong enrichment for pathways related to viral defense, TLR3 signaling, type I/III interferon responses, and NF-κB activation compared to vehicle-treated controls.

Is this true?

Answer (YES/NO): NO